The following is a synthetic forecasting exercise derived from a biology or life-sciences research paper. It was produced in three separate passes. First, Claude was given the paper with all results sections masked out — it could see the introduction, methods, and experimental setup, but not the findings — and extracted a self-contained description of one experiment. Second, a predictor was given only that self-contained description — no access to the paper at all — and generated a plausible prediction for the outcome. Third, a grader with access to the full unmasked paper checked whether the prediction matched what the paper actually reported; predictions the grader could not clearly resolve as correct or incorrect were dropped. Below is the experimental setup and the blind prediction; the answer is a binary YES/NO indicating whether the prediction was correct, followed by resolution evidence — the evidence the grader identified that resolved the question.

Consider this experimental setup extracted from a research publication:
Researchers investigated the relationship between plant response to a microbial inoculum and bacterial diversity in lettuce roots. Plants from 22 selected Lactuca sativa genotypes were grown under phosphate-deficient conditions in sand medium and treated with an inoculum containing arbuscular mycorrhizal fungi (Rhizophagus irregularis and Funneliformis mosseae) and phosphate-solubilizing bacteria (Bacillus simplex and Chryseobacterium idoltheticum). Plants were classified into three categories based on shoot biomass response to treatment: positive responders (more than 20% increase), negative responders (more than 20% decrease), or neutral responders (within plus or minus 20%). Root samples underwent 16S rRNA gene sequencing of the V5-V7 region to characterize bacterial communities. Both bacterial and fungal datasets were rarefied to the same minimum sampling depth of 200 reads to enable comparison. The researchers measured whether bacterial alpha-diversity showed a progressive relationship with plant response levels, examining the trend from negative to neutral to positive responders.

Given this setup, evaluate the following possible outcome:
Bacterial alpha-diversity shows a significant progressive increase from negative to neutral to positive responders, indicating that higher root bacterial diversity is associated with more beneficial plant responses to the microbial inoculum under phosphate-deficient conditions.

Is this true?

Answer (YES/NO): NO